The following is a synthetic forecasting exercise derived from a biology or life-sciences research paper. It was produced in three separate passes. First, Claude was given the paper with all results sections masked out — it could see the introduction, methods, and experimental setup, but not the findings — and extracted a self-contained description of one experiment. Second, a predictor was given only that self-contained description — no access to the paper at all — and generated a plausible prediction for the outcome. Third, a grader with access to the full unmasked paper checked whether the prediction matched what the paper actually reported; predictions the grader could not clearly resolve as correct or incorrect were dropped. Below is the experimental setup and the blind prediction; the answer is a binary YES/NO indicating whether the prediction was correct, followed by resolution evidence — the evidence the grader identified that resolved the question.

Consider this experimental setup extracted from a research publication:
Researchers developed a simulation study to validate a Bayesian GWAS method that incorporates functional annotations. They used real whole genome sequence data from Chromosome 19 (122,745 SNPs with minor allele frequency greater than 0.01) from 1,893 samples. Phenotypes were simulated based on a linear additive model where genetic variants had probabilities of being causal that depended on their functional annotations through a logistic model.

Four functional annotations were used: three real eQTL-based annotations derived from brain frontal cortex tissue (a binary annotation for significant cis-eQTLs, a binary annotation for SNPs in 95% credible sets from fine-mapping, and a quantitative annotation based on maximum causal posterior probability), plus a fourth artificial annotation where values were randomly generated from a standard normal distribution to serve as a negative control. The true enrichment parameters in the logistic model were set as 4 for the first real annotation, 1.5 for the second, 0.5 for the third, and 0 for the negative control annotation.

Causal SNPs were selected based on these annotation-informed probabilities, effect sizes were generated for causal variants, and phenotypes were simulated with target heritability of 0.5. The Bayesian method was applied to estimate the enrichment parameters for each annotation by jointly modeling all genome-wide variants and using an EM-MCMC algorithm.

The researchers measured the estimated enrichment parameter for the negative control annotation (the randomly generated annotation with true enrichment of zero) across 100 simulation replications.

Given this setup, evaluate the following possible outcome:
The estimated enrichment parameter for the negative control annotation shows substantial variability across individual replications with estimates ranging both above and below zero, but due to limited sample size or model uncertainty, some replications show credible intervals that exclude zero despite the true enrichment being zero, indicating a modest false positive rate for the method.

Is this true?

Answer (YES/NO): NO